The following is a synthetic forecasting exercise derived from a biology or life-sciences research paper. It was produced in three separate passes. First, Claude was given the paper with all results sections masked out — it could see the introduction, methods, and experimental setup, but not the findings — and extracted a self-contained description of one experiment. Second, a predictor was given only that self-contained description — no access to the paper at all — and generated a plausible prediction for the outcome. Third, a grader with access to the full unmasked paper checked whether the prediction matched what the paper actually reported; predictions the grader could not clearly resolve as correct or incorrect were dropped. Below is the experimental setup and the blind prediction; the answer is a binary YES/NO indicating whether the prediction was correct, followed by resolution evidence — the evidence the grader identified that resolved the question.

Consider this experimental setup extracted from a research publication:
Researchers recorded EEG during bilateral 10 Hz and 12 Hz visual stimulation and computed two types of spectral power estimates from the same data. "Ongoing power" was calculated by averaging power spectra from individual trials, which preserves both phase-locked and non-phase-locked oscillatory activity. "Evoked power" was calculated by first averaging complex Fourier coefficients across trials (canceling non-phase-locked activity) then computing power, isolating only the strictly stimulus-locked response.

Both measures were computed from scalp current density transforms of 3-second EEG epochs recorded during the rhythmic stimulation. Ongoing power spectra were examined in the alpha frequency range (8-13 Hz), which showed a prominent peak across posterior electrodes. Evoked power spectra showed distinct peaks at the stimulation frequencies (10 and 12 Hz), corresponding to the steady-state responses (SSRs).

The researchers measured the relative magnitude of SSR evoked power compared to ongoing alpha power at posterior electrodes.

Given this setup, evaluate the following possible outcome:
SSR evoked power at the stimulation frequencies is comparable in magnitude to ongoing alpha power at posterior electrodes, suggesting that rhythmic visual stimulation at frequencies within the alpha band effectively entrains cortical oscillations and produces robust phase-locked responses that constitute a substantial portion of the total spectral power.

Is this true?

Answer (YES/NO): NO